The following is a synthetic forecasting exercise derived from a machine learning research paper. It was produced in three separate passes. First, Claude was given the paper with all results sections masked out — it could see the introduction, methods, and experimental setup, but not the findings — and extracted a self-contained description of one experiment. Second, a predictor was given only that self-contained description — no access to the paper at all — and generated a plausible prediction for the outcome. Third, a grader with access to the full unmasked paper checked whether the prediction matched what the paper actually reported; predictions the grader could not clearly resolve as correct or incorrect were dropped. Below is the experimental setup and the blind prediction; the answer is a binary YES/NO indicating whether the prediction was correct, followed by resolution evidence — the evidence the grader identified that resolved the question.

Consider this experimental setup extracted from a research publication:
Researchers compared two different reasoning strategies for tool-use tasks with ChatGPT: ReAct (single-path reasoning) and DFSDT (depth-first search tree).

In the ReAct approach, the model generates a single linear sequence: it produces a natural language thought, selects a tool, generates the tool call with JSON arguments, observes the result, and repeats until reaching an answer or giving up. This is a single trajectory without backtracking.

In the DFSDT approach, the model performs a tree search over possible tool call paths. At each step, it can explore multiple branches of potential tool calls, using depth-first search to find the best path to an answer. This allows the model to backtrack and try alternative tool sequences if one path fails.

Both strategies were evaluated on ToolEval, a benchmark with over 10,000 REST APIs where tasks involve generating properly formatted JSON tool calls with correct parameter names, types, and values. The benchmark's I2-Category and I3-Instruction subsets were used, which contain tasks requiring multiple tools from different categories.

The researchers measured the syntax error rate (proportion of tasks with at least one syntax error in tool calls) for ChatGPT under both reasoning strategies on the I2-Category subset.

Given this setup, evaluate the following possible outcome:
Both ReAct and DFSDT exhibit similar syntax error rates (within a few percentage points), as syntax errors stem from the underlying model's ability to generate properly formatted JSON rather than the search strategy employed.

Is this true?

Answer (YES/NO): NO